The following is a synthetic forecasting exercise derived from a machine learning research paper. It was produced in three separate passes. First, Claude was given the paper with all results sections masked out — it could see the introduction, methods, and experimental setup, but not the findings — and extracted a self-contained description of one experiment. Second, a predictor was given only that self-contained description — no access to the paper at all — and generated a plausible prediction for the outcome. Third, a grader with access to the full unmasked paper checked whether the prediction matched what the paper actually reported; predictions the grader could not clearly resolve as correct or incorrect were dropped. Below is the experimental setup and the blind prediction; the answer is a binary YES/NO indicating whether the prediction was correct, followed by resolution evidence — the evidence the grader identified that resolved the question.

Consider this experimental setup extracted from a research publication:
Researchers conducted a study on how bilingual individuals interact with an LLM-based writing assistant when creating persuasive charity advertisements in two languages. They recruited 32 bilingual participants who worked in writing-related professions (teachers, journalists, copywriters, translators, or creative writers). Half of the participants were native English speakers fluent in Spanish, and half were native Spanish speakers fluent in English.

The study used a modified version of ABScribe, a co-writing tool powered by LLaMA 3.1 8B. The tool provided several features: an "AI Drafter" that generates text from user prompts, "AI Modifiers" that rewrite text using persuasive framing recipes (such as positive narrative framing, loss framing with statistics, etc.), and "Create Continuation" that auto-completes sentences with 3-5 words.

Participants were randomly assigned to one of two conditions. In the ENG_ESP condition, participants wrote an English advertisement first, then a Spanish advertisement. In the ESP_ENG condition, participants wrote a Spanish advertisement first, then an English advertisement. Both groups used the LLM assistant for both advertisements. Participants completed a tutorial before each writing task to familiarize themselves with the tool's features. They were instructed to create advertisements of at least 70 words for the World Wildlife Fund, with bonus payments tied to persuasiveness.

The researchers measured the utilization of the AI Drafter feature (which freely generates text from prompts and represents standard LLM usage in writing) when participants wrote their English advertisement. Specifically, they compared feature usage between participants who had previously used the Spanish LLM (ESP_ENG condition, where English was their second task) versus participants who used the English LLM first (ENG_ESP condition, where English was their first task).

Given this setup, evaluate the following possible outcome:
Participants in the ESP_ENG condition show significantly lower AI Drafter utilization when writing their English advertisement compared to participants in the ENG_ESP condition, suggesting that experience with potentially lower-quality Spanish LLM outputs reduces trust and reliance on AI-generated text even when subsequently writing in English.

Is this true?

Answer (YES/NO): YES